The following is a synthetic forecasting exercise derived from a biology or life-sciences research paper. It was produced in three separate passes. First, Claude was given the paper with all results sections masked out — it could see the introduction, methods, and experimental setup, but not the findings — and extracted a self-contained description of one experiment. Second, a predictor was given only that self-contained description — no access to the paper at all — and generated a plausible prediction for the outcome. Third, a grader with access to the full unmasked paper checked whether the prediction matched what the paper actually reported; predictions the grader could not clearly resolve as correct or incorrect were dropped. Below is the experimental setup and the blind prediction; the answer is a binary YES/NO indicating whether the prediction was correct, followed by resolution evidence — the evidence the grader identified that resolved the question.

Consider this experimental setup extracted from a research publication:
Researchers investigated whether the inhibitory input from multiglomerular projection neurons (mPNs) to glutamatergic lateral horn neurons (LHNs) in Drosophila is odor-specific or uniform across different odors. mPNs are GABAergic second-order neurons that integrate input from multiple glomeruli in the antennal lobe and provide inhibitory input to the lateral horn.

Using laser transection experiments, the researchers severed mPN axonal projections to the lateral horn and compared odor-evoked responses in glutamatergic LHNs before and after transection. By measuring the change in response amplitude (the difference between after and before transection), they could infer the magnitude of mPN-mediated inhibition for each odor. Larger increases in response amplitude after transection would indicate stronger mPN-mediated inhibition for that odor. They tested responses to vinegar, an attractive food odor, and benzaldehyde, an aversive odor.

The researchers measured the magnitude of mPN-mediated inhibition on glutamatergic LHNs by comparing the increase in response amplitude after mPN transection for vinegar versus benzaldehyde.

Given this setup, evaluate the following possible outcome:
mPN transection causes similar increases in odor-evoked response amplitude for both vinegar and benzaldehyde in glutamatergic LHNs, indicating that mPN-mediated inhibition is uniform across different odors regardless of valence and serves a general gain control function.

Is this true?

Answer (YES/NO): NO